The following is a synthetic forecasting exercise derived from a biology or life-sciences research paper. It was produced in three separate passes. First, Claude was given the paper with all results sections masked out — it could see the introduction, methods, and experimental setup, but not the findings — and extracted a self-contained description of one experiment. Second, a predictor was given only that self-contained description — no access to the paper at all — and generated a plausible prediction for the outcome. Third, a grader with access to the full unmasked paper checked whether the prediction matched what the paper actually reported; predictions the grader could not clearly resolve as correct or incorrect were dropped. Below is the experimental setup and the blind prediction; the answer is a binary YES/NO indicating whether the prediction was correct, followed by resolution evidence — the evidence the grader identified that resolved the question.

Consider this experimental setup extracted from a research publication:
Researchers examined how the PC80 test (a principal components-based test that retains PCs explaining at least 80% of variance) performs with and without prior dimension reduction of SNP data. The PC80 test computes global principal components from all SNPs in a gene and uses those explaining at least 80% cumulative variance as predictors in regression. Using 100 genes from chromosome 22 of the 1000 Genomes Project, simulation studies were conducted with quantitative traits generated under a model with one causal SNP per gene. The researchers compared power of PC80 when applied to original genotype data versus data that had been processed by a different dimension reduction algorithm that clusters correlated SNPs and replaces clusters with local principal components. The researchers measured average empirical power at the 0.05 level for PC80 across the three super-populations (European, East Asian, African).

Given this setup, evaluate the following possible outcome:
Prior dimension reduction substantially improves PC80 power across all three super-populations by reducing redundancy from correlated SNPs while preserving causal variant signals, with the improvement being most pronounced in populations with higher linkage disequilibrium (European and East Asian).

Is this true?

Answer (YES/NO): NO